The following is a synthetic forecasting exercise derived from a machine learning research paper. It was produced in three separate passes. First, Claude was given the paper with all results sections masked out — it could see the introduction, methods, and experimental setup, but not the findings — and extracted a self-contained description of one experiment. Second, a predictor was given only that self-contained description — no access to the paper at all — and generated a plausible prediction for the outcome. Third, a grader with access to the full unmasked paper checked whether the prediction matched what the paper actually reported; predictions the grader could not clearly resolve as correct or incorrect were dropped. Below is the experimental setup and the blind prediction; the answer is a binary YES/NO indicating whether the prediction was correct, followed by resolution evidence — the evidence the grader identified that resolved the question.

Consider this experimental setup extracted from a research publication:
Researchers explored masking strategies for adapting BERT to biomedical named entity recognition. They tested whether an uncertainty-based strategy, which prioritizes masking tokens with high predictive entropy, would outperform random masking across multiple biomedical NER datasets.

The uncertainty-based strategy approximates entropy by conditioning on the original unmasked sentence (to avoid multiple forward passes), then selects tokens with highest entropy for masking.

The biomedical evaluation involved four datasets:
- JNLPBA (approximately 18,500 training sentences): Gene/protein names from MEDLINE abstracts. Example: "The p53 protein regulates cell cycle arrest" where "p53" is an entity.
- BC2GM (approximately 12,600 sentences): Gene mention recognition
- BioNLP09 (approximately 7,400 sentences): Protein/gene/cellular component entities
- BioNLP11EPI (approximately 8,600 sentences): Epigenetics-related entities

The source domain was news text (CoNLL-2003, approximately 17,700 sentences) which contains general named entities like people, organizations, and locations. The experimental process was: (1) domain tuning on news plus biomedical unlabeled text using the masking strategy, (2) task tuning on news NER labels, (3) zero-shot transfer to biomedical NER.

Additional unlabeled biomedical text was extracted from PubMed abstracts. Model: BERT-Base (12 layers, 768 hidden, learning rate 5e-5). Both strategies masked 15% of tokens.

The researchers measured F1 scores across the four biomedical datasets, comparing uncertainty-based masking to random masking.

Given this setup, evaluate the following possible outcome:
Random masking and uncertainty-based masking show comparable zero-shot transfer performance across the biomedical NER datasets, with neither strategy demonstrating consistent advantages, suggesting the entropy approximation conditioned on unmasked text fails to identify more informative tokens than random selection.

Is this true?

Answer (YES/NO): NO